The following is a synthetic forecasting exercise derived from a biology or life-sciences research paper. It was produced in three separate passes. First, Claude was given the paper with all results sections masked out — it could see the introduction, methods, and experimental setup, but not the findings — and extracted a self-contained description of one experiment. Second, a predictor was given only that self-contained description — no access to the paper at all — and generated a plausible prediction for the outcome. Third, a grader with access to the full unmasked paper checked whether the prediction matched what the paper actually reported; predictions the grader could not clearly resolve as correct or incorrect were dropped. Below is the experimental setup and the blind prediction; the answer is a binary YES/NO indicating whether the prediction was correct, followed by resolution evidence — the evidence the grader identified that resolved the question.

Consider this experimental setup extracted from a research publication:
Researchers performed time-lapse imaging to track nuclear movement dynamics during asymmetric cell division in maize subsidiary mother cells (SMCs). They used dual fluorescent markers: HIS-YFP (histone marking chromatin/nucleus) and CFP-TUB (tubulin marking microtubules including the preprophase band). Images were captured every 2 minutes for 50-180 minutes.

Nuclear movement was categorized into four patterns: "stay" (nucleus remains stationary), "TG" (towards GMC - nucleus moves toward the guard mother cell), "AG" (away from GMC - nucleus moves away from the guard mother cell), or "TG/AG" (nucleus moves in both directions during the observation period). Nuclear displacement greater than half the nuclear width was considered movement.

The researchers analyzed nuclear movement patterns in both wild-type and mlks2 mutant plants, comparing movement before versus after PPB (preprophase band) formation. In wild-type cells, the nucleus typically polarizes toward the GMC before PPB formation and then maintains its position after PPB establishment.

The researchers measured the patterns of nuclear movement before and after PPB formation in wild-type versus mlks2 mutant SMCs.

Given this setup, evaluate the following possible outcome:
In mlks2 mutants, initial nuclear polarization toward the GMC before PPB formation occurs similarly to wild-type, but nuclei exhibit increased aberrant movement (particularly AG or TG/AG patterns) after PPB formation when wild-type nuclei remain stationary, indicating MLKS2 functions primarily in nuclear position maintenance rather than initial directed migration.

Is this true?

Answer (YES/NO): NO